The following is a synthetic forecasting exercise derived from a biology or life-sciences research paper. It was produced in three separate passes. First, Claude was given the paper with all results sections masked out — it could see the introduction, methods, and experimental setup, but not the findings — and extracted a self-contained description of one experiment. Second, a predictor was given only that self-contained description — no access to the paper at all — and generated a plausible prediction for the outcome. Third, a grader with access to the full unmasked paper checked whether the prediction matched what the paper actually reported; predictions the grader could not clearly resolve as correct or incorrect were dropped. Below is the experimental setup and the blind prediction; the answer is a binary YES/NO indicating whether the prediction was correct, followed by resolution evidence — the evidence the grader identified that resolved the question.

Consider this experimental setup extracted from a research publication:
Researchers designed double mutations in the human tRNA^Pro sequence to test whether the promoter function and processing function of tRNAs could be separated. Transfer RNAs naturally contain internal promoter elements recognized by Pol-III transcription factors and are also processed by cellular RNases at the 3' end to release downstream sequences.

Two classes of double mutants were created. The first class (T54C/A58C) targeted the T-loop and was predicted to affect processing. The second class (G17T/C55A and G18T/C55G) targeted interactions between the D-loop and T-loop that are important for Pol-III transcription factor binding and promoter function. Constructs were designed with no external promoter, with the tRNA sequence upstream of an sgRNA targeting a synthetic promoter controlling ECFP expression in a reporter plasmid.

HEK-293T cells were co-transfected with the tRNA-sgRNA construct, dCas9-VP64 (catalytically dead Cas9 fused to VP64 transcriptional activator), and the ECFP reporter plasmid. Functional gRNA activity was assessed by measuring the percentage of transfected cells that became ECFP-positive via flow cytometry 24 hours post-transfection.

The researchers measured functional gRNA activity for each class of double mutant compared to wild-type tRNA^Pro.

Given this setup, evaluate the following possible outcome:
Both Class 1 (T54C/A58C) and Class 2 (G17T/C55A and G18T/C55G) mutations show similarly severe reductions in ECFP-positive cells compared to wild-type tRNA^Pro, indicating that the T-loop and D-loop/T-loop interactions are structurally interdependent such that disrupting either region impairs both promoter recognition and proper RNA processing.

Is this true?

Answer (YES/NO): NO